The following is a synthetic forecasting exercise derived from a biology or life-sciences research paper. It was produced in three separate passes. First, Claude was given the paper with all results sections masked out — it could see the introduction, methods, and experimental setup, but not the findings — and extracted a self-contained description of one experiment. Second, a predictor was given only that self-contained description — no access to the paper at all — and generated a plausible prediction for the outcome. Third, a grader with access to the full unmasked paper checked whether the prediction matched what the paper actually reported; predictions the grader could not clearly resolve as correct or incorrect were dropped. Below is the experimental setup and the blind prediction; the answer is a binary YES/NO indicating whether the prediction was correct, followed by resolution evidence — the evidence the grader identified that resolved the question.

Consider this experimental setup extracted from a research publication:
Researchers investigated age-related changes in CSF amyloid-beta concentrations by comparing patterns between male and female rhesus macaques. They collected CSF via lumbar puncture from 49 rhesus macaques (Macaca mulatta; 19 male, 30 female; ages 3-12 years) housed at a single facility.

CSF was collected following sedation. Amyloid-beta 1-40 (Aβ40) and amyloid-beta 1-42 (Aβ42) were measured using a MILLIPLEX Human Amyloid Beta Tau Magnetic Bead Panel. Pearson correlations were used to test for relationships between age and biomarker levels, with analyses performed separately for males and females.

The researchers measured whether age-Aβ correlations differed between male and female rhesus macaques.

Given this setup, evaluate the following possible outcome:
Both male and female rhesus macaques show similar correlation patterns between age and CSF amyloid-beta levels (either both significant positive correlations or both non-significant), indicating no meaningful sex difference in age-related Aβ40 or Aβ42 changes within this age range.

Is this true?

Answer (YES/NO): NO